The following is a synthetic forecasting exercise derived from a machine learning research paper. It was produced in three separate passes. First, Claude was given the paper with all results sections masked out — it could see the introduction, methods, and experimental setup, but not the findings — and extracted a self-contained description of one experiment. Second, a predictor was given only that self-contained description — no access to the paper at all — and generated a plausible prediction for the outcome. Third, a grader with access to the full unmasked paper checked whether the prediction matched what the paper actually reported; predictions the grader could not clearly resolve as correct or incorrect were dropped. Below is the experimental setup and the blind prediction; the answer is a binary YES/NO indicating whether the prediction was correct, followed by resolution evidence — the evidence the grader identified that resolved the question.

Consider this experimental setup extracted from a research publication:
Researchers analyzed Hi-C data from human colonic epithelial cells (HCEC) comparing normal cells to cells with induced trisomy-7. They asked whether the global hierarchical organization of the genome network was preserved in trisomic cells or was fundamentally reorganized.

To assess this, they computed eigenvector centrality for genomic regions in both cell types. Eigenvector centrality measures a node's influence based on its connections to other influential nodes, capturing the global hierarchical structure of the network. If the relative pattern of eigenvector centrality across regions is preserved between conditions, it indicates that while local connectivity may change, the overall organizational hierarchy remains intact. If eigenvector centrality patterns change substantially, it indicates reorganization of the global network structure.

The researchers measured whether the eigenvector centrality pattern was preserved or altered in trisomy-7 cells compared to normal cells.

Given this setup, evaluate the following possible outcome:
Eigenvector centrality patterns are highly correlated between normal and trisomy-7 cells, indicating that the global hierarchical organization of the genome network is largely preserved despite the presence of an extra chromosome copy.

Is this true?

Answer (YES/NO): YES